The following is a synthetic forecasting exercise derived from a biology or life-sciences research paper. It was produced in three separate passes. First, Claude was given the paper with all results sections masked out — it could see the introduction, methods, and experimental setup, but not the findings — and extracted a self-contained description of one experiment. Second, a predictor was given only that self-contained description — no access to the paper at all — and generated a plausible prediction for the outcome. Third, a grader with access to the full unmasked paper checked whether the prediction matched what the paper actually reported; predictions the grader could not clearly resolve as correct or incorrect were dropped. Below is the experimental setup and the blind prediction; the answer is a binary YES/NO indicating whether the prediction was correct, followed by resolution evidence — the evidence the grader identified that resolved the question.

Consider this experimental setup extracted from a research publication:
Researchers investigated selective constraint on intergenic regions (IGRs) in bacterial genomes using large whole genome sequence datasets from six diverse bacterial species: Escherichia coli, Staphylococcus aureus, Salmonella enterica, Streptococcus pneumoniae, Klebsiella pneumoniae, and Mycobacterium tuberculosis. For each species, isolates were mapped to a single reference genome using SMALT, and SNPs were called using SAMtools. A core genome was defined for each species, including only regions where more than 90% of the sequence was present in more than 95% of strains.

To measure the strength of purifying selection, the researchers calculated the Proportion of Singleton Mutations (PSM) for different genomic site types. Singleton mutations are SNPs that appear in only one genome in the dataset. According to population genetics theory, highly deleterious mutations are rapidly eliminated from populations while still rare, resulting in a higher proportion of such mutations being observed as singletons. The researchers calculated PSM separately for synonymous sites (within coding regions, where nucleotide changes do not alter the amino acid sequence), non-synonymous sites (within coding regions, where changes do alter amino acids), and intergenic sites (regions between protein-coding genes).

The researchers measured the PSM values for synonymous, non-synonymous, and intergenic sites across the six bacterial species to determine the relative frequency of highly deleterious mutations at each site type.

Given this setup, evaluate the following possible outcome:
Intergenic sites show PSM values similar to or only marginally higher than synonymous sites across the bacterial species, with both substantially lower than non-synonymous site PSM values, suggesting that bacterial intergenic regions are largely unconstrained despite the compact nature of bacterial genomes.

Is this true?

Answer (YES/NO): NO